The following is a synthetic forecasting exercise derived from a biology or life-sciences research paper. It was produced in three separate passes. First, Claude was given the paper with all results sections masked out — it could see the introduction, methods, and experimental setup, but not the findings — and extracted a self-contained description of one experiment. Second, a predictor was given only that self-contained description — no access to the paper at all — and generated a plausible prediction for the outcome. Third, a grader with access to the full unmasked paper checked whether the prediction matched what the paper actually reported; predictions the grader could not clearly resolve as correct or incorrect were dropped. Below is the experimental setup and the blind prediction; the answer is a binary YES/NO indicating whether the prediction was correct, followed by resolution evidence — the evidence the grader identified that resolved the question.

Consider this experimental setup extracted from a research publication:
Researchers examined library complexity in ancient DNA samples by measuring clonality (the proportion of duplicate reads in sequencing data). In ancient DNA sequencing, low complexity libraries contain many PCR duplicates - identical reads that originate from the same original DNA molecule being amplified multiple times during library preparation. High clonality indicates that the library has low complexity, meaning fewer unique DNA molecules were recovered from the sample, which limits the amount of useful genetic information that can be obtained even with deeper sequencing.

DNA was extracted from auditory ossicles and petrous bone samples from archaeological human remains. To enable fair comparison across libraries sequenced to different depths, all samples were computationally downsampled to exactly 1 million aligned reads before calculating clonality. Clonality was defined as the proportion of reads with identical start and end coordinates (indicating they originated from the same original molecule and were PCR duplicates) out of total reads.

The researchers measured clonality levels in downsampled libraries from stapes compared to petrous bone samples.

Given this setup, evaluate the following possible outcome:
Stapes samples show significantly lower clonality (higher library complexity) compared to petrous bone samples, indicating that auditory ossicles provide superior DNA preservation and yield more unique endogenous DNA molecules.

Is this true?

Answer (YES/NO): NO